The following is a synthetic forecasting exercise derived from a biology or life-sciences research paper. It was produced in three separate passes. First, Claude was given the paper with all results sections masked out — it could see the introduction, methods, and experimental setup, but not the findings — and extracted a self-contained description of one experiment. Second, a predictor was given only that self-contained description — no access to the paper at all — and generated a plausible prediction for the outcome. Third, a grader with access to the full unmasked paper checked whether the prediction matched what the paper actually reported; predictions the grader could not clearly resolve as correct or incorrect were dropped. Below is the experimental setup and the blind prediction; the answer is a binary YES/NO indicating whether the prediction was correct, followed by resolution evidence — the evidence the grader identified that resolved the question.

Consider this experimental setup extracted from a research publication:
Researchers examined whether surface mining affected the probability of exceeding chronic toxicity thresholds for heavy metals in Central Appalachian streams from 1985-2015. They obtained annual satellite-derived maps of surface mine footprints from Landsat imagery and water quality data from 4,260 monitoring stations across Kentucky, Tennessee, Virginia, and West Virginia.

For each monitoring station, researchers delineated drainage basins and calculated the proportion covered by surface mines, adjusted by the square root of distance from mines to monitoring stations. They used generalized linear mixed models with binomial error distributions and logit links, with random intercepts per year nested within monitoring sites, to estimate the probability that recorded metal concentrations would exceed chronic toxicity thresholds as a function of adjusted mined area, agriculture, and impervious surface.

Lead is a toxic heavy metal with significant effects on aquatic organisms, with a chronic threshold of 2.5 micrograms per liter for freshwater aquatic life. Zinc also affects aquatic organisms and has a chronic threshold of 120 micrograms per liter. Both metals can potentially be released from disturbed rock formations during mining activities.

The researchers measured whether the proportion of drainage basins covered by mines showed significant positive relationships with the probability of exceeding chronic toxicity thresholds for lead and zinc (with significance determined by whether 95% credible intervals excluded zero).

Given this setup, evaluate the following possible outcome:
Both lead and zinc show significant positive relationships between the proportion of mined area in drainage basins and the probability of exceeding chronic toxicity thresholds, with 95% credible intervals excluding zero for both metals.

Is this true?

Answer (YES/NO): NO